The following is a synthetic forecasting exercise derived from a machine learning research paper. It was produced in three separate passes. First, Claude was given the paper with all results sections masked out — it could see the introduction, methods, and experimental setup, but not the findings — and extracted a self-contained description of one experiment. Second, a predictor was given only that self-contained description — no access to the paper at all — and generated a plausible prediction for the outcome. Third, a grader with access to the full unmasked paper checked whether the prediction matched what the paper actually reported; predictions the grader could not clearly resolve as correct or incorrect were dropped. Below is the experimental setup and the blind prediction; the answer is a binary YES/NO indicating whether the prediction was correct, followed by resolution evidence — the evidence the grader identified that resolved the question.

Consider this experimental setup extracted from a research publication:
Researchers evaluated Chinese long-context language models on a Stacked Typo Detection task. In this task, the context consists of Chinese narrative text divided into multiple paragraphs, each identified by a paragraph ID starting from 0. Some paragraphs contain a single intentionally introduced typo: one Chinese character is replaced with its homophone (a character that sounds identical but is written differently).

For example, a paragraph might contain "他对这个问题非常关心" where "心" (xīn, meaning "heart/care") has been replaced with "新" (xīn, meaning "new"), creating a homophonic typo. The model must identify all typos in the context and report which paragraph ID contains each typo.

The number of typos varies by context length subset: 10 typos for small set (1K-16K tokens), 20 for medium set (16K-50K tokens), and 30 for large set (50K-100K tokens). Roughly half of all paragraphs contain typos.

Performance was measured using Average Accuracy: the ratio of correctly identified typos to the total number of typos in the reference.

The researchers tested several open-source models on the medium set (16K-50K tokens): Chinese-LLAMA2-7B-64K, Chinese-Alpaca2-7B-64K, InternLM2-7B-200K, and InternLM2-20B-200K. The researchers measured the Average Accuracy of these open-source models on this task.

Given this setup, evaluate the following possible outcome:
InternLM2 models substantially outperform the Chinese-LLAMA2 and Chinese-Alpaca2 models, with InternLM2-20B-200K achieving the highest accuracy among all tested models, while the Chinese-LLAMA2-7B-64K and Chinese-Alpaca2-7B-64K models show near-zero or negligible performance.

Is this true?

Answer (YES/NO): NO